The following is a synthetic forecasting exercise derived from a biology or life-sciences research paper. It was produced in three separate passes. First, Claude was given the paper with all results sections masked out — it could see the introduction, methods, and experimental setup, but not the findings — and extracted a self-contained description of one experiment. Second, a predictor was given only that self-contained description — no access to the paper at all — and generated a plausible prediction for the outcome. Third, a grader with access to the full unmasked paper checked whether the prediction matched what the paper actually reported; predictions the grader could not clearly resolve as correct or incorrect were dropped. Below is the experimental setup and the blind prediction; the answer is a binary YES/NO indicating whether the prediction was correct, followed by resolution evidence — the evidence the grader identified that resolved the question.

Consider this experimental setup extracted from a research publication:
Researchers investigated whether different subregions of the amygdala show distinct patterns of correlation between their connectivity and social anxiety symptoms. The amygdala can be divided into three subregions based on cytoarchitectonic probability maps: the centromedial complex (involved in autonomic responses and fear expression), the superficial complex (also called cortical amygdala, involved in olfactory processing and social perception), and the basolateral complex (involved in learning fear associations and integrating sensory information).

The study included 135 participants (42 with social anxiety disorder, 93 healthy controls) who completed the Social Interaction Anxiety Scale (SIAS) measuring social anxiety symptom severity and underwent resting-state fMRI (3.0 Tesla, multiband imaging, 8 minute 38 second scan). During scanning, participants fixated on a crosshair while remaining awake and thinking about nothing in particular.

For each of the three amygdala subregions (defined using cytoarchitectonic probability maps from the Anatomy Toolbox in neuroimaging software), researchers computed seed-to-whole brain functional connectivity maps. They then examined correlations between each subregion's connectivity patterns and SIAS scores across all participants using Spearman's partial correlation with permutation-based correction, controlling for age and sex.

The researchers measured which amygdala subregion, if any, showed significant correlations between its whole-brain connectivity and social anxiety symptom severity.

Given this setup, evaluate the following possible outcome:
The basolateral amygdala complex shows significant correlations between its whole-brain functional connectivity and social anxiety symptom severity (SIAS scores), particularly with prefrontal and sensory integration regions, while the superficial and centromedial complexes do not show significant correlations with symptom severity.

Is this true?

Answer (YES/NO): NO